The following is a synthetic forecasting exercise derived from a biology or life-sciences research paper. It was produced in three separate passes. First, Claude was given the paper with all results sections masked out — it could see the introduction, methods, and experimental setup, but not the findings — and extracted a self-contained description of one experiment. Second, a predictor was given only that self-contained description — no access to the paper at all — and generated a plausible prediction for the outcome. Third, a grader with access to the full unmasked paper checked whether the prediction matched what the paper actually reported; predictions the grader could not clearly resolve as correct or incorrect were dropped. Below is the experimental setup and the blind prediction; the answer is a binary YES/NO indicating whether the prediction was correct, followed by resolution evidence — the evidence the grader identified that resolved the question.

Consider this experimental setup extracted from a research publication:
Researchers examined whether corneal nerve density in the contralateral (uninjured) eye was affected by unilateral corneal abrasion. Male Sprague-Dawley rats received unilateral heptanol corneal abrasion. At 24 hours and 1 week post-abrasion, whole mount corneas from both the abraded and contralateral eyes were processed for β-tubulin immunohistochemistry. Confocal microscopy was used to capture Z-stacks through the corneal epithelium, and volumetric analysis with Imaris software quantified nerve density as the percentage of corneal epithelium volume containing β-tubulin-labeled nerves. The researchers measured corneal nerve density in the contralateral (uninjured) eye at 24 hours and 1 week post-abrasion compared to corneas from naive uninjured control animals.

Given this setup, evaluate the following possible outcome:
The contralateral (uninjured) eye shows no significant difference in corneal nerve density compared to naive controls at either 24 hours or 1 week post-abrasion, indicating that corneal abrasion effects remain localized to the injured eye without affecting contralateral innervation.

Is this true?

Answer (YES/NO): NO